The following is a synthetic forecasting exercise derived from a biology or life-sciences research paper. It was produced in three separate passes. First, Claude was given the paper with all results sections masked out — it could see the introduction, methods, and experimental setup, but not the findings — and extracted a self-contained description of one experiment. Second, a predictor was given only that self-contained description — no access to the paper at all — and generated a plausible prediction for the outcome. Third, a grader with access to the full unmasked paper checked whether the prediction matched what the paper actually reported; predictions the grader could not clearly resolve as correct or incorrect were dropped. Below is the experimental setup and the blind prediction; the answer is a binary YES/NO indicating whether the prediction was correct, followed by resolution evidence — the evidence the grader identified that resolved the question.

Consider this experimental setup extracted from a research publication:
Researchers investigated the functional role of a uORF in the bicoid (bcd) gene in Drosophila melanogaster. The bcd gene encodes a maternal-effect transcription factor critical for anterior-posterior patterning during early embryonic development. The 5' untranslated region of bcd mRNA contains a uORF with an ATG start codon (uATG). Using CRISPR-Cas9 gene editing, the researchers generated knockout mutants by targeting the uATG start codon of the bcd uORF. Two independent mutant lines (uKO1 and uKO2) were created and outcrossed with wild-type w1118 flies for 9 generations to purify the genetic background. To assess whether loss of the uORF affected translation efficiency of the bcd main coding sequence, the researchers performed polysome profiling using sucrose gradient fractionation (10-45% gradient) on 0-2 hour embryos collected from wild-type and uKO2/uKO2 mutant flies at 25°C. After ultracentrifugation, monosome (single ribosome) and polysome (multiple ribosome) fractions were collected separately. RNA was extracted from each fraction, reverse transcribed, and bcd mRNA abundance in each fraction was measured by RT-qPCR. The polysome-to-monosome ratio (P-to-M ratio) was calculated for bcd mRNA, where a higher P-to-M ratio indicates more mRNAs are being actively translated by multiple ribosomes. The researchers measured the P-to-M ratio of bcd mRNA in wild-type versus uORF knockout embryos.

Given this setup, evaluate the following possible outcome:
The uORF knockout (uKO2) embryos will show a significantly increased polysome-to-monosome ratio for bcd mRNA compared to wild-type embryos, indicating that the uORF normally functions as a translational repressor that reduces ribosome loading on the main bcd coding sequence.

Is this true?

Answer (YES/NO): NO